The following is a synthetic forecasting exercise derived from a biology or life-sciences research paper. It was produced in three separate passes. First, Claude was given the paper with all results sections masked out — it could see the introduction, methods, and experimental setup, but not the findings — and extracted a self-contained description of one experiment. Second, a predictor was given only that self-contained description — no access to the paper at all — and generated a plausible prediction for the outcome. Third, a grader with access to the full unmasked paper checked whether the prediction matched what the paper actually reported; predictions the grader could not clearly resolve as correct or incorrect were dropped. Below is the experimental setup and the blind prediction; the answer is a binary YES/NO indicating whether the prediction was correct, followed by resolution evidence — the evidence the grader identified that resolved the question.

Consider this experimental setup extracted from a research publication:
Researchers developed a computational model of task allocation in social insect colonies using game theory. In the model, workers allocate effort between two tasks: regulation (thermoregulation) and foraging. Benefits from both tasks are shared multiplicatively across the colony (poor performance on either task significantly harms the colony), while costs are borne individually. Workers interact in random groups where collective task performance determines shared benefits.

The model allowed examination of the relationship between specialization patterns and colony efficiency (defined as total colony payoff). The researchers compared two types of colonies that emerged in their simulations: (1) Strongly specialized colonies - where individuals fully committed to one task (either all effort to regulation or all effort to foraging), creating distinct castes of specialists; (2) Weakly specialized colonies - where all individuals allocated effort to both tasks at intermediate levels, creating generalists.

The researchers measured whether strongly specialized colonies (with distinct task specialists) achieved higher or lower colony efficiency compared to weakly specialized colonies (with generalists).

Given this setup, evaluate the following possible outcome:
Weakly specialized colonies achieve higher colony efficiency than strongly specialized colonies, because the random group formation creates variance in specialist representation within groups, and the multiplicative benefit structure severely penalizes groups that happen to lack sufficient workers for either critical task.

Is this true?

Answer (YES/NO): NO